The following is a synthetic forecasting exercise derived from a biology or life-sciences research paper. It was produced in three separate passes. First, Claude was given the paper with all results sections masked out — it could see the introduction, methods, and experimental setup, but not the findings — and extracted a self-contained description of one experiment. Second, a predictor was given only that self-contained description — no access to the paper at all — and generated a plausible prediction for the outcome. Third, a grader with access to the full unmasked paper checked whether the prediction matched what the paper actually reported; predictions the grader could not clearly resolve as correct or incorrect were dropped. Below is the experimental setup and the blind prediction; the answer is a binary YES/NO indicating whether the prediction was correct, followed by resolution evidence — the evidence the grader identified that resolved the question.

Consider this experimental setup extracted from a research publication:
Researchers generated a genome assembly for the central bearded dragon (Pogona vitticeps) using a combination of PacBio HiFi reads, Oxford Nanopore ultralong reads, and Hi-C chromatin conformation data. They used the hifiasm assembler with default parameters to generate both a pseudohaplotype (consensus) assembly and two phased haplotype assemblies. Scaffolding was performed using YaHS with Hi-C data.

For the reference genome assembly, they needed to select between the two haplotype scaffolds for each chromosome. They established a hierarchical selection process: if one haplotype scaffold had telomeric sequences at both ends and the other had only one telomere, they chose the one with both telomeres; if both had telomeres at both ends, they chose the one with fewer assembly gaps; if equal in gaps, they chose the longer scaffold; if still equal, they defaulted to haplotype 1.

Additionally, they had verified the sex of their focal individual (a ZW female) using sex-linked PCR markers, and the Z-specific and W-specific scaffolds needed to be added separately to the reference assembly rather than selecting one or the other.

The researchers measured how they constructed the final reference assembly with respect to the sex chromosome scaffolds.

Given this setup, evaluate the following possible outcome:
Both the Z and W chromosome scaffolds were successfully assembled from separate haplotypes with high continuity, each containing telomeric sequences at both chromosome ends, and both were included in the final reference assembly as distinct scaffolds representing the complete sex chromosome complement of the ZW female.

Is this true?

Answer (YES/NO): NO